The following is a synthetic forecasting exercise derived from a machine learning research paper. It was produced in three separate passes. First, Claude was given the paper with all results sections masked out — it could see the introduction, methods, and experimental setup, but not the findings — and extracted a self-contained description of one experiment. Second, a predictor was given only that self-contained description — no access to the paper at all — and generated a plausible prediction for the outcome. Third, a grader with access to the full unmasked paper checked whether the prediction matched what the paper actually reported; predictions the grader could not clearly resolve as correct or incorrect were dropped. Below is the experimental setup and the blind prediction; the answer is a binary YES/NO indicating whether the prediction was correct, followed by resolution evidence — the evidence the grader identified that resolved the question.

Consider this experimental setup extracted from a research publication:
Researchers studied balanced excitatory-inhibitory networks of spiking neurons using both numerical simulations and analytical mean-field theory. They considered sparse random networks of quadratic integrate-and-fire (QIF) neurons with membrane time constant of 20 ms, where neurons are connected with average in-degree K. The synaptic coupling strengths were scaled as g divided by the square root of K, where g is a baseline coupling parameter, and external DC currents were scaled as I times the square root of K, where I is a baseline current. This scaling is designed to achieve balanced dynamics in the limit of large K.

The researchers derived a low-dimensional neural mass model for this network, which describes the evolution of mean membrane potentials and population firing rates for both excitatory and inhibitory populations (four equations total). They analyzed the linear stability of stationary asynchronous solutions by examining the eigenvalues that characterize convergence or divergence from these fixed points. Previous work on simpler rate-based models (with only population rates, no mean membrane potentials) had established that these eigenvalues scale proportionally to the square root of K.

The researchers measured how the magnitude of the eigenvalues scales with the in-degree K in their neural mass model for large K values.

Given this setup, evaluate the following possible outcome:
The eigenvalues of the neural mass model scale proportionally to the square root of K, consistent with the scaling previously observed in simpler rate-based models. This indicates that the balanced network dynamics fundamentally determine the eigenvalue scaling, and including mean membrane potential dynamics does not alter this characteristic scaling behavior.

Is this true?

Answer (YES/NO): NO